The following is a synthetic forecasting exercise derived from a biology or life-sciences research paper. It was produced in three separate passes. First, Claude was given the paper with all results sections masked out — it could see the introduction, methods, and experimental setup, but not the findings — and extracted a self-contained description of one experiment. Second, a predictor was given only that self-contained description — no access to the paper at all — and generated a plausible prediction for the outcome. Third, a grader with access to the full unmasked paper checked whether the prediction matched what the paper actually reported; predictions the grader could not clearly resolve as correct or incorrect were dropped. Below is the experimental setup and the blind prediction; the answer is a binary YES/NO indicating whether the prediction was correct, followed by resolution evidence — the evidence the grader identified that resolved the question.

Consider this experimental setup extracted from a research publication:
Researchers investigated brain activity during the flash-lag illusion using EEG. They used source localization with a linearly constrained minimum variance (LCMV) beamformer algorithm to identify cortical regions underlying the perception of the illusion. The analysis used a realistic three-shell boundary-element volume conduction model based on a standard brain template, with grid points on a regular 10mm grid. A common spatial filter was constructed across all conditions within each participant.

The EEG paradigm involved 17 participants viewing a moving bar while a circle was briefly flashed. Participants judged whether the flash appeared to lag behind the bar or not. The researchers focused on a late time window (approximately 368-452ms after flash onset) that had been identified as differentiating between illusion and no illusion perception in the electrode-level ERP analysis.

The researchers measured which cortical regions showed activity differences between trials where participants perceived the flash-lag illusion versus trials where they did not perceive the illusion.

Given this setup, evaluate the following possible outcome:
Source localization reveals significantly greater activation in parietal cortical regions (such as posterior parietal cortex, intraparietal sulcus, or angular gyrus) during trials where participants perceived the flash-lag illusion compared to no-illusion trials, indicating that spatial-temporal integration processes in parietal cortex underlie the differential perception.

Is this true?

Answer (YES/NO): NO